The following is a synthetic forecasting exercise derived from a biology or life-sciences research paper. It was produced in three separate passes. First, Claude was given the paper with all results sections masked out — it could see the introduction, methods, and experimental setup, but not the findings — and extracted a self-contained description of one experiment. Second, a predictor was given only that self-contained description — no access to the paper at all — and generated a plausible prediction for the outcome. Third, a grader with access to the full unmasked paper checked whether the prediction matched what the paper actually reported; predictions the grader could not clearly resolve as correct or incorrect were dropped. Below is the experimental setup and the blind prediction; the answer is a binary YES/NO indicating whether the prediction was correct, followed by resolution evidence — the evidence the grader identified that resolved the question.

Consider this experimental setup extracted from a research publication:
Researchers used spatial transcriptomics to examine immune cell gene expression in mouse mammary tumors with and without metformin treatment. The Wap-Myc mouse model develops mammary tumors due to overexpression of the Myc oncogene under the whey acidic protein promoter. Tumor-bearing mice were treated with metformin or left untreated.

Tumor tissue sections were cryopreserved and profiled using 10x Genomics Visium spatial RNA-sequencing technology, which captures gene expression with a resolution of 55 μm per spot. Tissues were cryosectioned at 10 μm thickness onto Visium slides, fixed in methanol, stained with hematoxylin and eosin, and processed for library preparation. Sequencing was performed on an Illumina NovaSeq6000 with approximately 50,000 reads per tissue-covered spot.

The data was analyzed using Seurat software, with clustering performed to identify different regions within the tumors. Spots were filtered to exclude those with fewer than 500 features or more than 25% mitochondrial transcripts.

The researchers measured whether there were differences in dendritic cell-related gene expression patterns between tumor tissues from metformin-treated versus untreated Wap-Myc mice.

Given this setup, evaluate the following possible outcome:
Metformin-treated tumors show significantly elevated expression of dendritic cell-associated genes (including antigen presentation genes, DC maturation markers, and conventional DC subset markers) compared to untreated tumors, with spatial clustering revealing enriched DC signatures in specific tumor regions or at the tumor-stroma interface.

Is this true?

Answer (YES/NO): NO